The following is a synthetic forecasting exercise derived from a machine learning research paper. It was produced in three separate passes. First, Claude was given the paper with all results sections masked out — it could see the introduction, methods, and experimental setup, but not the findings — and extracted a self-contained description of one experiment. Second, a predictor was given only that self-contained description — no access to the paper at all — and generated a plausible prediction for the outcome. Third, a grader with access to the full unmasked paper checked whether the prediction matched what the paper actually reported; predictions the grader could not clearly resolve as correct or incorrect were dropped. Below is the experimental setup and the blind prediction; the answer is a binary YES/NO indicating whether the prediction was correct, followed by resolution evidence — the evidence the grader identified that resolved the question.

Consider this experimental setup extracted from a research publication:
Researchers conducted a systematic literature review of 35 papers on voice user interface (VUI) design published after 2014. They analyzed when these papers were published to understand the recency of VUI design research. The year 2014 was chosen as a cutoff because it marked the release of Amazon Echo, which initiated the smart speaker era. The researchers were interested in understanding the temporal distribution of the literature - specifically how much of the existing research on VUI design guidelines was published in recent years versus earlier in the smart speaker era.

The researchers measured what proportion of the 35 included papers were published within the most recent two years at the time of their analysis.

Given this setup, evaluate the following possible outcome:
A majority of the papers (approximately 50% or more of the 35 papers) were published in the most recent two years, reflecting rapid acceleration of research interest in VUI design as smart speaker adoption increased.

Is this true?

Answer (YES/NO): YES